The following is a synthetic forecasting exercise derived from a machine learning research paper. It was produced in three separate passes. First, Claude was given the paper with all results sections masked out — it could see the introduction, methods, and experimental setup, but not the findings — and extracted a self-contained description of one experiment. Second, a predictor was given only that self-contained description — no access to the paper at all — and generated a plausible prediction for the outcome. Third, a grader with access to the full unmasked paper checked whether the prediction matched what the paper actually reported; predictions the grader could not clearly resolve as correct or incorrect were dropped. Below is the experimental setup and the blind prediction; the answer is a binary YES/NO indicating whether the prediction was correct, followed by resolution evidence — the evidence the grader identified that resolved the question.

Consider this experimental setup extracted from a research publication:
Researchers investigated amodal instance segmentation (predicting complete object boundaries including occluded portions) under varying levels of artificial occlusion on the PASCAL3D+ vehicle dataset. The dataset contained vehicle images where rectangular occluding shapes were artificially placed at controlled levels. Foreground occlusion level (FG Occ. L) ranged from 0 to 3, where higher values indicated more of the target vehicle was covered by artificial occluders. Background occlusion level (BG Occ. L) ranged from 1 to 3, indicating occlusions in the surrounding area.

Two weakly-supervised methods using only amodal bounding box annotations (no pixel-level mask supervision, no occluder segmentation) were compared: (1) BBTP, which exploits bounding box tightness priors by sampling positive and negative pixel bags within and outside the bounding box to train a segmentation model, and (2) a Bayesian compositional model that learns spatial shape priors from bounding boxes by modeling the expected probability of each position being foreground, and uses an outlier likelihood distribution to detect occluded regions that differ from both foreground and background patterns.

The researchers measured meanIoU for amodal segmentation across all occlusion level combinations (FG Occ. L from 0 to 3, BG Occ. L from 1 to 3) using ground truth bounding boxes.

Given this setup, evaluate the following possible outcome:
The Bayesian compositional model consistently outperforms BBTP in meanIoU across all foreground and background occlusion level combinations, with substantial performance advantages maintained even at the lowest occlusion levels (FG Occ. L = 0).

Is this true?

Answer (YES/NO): NO